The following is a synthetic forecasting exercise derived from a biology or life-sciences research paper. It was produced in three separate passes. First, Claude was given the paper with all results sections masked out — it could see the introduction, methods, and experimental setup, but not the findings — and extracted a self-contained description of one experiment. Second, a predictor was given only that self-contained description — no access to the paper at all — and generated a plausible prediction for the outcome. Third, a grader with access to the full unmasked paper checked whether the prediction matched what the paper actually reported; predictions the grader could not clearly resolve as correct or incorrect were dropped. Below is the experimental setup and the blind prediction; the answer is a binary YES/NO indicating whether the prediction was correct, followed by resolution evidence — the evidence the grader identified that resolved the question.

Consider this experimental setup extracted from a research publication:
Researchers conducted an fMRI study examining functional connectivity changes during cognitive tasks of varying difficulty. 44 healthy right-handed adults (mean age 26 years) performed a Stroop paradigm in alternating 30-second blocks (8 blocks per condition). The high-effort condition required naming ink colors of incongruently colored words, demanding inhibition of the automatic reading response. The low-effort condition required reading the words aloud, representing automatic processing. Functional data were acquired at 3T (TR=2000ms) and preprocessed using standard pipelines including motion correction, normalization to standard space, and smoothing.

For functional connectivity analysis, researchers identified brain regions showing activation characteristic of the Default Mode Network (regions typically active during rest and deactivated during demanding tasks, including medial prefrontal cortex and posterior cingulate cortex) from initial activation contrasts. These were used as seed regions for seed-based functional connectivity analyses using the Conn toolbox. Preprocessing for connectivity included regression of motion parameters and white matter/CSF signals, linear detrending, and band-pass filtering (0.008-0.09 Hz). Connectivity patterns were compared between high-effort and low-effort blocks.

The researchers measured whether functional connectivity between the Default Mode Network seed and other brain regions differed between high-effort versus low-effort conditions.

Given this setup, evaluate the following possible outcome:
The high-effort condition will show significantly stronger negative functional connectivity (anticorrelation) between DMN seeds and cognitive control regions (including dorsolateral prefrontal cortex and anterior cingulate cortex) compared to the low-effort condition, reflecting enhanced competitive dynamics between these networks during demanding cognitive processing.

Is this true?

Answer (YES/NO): NO